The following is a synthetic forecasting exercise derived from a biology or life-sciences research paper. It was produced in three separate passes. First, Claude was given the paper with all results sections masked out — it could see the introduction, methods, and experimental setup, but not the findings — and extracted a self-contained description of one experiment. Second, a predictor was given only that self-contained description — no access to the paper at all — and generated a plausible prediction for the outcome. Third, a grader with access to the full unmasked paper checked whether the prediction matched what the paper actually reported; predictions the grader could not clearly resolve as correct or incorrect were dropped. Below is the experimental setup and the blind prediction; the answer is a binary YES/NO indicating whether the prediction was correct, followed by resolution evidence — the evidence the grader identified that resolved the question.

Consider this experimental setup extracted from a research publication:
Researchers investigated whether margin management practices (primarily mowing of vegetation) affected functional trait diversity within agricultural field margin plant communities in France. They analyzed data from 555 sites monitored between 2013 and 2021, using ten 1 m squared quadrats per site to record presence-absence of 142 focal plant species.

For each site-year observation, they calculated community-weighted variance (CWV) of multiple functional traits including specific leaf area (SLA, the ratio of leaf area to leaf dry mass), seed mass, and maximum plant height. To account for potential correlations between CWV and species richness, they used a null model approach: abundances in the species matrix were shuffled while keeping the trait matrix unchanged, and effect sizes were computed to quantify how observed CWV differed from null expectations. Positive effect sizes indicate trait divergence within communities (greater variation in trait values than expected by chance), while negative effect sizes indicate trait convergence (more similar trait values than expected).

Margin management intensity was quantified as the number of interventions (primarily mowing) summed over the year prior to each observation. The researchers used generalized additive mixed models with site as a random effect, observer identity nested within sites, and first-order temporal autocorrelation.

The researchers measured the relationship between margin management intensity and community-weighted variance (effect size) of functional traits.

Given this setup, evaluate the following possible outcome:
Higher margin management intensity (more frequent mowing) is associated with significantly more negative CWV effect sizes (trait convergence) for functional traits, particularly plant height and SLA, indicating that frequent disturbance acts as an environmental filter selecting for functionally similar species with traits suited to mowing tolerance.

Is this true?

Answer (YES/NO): NO